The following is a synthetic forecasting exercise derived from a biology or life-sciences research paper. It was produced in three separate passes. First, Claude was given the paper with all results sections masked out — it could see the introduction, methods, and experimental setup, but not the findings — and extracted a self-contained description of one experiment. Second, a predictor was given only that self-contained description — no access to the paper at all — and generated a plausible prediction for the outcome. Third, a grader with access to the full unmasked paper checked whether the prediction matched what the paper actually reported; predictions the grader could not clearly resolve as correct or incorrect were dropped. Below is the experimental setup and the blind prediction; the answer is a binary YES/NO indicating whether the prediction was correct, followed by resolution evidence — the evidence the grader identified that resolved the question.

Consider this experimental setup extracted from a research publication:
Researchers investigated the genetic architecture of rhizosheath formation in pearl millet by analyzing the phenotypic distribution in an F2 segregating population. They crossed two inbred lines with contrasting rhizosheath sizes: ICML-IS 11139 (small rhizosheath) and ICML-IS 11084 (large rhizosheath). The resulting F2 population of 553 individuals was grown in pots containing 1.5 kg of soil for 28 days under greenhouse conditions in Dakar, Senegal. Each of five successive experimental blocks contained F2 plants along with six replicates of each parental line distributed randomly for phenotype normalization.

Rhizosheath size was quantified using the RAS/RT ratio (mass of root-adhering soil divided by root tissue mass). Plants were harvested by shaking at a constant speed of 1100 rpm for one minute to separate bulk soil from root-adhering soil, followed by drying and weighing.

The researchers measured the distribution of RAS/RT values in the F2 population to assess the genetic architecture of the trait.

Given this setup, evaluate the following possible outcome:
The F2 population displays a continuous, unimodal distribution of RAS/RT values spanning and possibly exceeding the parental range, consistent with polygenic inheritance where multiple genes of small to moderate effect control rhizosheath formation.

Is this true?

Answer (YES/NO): YES